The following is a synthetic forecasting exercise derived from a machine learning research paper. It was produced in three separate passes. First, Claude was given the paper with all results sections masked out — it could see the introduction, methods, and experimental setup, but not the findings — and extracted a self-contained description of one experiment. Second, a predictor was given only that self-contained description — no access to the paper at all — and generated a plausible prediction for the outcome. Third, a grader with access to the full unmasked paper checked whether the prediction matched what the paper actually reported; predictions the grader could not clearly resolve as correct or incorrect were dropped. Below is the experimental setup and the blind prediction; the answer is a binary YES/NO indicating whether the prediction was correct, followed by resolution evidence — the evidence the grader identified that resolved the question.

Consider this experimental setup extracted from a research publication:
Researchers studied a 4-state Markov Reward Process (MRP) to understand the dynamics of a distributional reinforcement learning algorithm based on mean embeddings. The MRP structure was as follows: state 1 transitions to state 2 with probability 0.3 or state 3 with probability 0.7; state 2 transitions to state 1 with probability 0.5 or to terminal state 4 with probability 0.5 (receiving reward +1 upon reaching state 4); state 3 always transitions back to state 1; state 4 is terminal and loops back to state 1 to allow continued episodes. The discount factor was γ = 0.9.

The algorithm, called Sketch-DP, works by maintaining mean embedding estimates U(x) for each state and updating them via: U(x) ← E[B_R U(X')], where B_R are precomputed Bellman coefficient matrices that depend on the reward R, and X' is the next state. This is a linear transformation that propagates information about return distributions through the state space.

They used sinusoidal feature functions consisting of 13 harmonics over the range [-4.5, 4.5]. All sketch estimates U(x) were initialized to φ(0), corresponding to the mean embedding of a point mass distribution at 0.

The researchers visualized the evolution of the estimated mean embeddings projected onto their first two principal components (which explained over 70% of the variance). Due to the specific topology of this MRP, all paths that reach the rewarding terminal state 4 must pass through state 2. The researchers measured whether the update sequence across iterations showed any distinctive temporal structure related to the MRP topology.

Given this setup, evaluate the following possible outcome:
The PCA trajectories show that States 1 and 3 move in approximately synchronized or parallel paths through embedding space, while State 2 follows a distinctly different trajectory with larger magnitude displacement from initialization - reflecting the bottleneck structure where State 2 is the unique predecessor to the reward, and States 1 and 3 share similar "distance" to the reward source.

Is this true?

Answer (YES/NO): NO